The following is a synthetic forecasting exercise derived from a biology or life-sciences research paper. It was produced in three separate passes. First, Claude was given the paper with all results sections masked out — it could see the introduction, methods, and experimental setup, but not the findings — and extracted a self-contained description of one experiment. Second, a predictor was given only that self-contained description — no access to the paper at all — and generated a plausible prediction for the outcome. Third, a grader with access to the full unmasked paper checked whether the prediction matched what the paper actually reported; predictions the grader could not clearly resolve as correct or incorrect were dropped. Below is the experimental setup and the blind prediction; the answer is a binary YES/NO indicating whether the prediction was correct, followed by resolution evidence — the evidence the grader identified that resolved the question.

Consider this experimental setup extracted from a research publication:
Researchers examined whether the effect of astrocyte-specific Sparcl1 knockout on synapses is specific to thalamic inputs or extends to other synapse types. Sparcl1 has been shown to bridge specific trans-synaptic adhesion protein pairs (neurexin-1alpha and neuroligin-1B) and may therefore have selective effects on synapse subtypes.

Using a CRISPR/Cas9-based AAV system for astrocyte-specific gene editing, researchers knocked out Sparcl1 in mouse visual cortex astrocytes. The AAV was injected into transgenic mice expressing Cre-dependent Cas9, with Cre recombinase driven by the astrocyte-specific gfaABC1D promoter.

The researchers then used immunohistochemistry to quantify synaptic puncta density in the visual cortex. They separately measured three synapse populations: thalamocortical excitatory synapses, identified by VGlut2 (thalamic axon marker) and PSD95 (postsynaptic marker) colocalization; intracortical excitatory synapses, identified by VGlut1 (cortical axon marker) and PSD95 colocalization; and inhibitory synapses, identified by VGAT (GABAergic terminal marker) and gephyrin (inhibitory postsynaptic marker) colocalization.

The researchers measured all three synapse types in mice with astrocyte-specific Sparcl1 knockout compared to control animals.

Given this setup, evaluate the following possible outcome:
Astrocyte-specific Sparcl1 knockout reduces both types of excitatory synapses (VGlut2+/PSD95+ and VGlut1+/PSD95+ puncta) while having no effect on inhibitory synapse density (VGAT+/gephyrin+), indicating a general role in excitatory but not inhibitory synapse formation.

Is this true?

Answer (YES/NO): NO